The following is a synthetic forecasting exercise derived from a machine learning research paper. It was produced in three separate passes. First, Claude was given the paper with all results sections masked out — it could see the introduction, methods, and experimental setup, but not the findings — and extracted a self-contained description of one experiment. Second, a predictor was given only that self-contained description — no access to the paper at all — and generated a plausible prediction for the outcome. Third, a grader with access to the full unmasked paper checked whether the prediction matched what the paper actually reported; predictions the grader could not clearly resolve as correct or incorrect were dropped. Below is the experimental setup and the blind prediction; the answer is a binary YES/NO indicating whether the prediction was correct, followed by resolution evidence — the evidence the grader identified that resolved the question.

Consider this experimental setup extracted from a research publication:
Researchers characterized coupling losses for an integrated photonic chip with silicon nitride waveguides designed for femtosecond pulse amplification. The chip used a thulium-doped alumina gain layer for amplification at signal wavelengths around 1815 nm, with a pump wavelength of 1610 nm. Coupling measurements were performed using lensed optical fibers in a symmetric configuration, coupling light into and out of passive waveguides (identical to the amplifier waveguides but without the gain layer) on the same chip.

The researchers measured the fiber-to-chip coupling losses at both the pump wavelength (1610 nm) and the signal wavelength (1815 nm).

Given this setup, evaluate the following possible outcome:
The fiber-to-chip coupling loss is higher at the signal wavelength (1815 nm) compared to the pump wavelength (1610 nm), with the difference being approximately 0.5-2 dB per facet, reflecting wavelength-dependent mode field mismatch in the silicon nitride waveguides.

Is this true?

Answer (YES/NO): YES